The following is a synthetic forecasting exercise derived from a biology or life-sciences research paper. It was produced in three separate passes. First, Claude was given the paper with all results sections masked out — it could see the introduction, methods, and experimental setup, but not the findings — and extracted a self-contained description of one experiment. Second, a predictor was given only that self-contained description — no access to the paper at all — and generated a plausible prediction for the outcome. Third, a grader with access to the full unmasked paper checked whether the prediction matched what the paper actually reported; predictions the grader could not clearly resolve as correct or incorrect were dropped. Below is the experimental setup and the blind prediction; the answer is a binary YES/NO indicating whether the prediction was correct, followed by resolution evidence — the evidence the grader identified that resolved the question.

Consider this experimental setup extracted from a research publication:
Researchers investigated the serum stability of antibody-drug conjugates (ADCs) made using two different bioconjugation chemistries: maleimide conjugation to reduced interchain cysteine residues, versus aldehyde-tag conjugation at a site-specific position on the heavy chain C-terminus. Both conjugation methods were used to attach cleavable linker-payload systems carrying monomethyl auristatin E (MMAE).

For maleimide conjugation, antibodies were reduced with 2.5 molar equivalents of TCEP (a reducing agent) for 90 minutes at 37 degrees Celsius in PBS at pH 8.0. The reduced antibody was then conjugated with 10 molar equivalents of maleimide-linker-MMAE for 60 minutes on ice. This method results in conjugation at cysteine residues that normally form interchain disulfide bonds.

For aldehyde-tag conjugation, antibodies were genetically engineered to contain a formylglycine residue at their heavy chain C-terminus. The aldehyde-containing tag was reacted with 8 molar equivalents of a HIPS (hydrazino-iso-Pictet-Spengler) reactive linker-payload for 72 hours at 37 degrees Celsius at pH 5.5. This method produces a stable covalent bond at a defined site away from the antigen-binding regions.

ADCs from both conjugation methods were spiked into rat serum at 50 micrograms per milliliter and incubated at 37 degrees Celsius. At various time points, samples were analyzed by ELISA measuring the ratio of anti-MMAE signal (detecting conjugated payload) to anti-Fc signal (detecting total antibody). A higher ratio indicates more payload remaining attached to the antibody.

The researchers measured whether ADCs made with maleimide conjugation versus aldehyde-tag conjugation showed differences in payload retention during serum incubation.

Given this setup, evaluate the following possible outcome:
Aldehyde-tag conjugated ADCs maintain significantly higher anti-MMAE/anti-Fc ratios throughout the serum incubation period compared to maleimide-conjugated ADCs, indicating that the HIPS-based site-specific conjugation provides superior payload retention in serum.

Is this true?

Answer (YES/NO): NO